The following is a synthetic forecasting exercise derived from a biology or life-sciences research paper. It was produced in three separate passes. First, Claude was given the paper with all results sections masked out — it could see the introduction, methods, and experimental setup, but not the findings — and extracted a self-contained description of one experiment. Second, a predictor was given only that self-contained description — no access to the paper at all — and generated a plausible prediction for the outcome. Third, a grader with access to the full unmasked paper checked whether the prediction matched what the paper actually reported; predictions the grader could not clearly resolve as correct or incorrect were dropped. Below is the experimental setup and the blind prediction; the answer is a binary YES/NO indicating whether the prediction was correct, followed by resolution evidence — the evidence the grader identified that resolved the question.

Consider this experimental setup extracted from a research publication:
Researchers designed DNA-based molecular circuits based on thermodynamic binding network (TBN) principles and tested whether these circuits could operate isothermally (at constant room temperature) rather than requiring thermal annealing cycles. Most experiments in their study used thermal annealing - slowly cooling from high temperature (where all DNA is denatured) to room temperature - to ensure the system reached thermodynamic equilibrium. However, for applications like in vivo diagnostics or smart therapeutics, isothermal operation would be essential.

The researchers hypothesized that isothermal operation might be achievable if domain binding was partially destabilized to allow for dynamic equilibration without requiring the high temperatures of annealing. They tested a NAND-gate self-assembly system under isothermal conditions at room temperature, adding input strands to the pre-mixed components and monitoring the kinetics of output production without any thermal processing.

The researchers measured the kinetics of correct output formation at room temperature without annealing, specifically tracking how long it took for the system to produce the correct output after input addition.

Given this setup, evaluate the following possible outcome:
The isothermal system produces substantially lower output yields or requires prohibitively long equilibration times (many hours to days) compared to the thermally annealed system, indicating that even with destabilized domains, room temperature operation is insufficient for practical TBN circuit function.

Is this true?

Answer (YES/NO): NO